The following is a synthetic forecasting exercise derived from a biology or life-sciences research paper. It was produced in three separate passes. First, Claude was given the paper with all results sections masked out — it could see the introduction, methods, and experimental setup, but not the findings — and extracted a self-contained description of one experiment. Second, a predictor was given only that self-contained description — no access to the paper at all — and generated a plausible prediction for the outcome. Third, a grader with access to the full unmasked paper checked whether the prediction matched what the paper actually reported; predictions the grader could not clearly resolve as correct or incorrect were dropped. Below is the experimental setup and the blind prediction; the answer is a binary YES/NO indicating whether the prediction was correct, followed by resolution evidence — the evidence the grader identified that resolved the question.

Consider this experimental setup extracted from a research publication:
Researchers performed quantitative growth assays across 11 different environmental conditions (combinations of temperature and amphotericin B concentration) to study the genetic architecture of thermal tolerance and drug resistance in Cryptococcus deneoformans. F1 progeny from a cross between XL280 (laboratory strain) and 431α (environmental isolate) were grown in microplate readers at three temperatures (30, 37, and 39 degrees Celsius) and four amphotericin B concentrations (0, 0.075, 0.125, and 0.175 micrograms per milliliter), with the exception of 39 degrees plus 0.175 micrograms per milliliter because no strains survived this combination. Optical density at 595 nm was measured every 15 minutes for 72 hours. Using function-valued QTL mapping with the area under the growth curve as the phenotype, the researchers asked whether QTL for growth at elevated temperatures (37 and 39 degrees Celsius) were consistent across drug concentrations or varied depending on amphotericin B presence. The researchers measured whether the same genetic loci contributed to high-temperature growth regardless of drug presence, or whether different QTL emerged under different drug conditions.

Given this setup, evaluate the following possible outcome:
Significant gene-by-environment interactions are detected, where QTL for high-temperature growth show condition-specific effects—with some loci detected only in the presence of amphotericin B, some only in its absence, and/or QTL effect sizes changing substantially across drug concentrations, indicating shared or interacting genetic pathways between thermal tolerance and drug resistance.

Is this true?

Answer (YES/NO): YES